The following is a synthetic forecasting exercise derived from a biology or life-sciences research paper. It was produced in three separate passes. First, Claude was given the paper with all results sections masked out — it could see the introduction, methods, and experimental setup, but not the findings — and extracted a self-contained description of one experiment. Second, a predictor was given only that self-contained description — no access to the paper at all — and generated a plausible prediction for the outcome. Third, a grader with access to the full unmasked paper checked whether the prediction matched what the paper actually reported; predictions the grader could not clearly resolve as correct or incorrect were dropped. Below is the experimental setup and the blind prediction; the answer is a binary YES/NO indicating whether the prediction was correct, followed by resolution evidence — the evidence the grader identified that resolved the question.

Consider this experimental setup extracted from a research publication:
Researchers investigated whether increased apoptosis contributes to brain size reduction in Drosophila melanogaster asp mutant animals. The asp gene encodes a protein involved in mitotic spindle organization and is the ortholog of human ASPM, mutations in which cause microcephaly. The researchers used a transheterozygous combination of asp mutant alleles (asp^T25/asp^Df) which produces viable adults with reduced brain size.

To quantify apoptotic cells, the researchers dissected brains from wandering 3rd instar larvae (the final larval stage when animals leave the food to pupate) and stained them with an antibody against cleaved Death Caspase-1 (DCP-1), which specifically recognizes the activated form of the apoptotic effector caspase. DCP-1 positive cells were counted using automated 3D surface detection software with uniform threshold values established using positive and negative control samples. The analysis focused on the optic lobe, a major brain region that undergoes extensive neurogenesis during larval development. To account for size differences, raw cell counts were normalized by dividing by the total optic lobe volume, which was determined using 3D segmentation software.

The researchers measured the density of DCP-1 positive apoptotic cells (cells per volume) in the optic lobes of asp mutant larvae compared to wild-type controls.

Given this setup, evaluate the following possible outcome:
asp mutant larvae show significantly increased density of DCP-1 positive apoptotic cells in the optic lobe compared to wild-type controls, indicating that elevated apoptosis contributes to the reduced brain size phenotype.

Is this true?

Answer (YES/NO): NO